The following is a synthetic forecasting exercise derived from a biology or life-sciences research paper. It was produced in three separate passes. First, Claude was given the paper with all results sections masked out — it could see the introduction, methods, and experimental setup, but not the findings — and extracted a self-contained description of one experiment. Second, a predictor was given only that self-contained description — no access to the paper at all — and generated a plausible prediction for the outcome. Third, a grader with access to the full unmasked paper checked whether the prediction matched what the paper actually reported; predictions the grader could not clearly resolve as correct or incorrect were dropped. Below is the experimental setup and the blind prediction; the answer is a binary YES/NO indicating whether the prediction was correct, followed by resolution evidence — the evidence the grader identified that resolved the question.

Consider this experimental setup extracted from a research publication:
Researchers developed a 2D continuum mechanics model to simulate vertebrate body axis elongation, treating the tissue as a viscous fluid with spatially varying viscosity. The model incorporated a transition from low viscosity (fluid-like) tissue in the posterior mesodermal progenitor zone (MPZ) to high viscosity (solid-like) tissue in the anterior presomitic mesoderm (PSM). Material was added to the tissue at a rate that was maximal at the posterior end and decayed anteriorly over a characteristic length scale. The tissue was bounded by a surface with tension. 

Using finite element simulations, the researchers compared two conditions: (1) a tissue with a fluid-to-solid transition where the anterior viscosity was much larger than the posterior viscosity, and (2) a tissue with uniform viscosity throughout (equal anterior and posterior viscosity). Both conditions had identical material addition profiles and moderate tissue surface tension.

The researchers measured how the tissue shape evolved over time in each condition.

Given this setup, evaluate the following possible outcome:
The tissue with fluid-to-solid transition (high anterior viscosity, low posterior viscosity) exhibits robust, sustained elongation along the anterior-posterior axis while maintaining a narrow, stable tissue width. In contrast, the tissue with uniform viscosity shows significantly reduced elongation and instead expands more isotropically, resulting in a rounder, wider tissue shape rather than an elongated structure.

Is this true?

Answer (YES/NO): YES